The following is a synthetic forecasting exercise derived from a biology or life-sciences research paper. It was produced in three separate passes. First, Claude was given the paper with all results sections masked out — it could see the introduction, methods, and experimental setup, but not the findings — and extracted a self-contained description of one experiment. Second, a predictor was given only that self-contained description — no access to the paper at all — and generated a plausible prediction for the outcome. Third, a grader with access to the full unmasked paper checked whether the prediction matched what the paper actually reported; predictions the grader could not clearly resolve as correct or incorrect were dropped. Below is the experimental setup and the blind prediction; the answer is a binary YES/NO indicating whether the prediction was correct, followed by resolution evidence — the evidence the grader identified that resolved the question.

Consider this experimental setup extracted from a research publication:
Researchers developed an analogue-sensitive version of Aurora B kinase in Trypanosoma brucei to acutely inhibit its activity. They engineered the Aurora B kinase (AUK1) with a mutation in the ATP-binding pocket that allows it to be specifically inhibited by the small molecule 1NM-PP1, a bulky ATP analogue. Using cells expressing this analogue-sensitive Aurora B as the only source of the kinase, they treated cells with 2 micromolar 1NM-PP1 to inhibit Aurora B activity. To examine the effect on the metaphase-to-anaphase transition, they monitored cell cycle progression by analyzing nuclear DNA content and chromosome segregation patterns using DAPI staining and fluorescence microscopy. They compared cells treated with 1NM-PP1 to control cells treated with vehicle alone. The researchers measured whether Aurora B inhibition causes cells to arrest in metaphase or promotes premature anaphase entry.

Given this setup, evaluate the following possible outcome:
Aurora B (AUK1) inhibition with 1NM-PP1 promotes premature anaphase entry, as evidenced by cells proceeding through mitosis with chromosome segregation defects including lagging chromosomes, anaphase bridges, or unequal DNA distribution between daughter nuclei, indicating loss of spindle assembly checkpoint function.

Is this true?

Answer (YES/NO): NO